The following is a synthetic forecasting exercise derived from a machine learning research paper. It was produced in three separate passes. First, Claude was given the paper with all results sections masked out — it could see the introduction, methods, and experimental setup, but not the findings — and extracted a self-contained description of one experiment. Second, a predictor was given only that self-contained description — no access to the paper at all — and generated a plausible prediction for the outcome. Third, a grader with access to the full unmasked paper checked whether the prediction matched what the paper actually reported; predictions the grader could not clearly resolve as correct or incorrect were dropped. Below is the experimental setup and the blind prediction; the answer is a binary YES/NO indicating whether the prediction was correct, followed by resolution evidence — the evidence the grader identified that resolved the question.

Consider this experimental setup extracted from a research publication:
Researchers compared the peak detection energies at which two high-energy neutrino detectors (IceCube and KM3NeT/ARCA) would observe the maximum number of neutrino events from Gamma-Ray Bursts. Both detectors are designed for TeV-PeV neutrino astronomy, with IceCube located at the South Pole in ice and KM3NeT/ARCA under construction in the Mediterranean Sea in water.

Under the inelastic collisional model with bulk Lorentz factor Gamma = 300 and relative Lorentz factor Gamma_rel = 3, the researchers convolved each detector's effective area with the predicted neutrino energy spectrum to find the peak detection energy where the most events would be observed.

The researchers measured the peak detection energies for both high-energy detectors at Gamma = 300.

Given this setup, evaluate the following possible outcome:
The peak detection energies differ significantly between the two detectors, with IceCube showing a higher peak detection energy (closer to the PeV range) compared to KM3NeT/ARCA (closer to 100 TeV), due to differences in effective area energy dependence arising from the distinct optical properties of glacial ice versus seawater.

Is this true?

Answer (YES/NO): NO